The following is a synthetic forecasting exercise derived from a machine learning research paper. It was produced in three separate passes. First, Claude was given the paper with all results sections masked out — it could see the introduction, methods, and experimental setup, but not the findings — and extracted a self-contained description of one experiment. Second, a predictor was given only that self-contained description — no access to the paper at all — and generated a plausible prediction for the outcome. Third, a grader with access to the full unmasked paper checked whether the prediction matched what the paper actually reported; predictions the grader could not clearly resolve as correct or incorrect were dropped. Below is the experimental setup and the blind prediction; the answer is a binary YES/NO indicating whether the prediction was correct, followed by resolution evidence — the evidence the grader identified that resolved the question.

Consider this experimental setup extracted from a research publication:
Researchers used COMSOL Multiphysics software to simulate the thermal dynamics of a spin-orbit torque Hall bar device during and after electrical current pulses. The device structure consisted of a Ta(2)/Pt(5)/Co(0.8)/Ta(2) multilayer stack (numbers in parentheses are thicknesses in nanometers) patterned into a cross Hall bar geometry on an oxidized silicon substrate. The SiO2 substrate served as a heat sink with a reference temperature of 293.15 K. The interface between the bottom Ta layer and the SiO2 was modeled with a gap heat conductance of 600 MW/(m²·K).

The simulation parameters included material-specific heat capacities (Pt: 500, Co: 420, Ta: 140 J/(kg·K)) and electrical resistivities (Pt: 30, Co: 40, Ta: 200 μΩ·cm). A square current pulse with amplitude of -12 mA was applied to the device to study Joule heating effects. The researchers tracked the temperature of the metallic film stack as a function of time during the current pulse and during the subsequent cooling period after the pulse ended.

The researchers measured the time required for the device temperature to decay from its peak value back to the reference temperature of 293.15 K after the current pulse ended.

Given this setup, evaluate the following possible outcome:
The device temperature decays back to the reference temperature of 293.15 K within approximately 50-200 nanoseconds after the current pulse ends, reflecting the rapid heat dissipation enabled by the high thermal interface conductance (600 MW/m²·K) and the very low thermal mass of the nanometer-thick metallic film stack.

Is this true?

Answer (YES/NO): NO